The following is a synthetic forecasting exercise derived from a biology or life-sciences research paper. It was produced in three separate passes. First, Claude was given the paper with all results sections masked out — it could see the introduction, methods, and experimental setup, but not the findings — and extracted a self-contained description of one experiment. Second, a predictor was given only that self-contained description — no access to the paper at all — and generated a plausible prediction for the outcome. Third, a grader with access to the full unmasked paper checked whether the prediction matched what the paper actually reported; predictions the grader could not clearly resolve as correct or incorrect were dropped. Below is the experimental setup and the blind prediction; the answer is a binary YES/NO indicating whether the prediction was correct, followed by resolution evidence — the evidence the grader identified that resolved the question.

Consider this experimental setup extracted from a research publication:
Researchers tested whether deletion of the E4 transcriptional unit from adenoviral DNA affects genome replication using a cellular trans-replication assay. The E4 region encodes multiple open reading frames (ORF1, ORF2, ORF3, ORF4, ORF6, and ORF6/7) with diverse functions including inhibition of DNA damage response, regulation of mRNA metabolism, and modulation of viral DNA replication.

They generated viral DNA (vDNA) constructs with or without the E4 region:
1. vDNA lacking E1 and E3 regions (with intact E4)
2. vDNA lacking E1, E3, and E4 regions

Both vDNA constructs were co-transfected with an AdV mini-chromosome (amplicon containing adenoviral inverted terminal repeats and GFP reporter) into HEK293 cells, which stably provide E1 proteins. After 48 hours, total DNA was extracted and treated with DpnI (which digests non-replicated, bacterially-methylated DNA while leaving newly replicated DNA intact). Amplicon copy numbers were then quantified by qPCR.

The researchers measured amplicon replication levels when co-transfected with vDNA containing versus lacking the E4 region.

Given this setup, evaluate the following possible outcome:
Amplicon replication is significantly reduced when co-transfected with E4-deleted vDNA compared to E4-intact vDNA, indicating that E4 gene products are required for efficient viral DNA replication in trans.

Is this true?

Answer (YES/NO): YES